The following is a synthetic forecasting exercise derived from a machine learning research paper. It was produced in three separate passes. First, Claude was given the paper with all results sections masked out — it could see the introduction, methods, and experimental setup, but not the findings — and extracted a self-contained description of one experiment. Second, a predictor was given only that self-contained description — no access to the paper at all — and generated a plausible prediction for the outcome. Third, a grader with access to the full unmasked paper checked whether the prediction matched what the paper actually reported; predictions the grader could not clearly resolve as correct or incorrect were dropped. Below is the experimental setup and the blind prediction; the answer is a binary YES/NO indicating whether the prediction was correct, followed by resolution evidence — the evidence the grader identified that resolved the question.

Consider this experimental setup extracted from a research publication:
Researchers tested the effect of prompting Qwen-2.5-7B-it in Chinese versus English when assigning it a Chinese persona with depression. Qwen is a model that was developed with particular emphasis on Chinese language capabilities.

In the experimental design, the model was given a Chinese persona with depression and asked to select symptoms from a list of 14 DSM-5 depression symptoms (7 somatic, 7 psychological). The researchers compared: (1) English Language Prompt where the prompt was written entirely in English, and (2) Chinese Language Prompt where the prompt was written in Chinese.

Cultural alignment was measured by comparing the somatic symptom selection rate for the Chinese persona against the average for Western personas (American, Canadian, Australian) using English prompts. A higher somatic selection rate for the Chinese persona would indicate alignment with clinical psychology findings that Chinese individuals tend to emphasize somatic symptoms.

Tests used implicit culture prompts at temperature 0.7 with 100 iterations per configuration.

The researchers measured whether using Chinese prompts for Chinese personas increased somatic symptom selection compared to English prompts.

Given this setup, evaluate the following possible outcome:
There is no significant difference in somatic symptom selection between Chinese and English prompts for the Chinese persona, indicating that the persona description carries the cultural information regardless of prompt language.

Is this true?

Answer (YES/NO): YES